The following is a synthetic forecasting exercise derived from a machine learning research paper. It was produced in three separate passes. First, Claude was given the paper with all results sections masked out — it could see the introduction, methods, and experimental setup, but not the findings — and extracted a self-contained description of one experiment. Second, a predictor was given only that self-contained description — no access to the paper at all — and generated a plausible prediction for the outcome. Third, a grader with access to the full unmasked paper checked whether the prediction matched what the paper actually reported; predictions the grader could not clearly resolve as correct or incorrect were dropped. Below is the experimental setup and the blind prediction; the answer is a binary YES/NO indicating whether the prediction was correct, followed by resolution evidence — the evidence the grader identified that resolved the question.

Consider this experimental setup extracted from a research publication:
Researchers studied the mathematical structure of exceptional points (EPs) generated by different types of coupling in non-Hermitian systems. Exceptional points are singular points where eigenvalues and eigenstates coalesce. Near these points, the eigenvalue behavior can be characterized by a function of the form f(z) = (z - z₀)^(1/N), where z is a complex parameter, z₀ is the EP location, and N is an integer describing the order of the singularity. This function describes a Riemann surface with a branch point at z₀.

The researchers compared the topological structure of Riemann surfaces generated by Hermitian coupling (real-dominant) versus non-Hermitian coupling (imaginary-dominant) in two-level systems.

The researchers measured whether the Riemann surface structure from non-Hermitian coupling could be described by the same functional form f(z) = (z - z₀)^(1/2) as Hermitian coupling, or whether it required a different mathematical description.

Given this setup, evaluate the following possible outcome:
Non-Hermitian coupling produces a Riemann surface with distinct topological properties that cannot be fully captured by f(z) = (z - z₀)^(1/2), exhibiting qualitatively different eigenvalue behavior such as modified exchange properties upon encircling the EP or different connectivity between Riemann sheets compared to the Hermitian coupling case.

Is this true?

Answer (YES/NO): YES